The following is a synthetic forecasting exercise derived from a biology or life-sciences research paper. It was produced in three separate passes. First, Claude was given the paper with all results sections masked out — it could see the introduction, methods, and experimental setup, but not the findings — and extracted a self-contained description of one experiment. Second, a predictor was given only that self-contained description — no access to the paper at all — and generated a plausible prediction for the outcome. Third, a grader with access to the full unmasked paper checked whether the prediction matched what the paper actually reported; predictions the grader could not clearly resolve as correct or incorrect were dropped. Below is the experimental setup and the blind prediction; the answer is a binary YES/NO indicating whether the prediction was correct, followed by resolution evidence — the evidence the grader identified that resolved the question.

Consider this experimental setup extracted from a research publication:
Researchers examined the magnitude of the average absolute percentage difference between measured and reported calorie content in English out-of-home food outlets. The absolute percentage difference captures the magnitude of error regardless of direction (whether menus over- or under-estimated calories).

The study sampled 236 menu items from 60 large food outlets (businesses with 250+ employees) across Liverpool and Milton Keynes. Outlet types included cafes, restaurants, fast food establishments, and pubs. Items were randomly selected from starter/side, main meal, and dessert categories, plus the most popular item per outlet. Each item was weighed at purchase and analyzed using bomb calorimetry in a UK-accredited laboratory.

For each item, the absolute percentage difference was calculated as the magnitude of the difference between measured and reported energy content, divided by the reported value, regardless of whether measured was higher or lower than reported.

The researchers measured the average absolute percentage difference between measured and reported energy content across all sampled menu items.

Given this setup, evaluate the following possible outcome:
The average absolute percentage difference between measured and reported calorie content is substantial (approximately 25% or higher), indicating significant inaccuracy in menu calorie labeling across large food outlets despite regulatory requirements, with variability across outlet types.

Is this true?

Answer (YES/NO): NO